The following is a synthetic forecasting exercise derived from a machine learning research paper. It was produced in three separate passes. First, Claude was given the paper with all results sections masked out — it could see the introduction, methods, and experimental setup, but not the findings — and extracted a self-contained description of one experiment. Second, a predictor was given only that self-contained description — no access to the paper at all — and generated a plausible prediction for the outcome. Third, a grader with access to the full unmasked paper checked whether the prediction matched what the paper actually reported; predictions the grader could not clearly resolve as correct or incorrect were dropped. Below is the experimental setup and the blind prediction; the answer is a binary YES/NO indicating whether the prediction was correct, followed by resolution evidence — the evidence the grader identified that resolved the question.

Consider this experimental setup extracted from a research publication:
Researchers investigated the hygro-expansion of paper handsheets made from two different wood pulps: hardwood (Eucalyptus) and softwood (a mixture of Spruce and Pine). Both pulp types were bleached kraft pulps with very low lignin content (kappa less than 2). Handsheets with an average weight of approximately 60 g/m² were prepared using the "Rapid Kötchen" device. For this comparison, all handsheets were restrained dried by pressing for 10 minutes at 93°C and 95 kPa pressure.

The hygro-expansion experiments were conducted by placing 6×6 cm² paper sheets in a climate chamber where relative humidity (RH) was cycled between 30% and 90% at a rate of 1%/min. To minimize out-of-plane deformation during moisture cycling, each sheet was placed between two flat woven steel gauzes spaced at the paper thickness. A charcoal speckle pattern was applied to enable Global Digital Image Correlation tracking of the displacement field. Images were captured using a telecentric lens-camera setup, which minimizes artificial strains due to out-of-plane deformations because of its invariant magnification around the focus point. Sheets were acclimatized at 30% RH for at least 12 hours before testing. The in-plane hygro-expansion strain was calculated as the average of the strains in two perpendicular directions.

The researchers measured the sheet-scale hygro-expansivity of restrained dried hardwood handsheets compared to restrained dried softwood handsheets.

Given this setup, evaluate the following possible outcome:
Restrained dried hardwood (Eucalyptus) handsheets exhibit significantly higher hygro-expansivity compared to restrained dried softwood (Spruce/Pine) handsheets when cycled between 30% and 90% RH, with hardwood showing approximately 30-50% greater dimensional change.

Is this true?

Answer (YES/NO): NO